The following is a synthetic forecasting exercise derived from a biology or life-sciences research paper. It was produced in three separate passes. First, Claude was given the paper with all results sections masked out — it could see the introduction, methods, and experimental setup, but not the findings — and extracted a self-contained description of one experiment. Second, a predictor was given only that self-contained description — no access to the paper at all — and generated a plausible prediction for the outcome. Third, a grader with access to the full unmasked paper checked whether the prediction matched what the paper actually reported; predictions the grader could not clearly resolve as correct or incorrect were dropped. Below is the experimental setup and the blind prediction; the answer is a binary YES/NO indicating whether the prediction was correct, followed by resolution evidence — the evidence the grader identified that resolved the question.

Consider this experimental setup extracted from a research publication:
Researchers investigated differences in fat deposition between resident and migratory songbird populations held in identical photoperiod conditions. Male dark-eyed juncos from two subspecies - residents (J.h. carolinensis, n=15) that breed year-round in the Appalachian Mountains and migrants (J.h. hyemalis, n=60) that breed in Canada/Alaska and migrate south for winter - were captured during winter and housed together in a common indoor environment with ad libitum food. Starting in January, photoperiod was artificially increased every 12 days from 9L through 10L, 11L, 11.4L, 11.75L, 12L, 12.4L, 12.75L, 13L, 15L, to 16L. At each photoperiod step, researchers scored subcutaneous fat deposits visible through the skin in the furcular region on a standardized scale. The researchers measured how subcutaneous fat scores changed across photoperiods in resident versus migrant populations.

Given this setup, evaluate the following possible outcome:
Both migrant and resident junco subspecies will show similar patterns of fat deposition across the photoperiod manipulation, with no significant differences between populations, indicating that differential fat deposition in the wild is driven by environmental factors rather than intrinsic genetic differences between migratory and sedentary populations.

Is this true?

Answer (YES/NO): NO